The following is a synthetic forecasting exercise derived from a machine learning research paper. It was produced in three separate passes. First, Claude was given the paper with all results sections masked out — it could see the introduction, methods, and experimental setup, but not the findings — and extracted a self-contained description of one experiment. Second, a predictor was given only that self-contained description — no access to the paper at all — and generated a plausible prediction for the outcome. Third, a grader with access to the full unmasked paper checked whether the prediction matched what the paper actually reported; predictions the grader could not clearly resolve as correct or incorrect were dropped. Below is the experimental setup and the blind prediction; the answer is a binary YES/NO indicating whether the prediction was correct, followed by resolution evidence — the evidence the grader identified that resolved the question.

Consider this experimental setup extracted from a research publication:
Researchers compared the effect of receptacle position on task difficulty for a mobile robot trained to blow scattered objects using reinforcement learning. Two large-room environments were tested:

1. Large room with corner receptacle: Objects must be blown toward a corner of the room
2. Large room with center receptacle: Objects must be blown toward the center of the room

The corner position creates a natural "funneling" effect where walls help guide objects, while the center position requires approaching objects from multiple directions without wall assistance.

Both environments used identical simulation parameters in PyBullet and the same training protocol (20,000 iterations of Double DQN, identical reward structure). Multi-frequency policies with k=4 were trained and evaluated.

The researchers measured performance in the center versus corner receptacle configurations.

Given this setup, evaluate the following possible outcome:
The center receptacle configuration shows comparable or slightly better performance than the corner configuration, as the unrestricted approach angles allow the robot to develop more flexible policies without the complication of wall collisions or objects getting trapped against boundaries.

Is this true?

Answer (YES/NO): NO